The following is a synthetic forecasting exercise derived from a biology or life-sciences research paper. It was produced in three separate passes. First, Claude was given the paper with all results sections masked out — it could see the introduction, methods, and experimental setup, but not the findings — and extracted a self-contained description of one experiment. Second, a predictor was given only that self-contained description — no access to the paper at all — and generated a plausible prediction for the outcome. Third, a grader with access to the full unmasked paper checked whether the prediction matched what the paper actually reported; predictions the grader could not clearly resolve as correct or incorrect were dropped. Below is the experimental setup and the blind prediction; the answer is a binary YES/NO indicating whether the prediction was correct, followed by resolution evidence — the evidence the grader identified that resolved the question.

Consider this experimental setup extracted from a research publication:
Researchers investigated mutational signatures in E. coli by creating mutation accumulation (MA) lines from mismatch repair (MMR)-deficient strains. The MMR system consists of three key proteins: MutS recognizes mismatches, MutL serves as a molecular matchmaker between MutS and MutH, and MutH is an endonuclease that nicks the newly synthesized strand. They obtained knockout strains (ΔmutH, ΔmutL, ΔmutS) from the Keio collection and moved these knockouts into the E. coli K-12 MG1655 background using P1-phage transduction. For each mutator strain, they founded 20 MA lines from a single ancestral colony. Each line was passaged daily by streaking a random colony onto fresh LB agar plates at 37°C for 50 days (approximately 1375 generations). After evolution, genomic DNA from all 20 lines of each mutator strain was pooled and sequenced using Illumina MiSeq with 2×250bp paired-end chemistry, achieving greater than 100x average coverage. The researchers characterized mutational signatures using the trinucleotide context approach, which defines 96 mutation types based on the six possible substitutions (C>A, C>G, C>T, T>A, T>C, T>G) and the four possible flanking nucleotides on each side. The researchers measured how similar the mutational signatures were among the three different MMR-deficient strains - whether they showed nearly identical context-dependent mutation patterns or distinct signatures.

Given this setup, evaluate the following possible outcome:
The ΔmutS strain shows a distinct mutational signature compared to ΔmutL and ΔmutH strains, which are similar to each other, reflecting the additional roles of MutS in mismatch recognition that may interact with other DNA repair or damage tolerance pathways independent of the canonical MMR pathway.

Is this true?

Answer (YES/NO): NO